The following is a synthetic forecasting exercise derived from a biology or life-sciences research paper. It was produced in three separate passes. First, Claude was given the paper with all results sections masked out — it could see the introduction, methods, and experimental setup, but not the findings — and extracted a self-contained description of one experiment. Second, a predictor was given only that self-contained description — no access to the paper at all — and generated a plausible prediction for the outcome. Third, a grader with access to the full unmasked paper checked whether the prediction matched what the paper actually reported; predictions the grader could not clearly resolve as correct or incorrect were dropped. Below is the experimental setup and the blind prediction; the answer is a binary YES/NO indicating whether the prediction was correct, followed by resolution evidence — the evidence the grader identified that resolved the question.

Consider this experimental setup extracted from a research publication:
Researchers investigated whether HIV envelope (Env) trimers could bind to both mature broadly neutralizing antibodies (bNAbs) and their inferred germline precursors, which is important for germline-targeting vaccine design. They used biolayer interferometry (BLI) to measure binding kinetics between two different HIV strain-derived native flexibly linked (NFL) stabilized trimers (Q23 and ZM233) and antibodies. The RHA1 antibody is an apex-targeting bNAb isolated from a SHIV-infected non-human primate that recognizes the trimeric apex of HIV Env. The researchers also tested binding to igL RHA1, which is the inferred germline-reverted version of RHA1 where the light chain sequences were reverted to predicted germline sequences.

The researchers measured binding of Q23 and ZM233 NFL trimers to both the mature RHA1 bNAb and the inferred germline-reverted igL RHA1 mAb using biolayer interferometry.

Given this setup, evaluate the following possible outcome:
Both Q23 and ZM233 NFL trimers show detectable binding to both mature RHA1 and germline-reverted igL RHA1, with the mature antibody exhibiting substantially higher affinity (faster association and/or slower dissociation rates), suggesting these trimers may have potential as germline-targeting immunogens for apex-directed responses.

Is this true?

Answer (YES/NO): NO